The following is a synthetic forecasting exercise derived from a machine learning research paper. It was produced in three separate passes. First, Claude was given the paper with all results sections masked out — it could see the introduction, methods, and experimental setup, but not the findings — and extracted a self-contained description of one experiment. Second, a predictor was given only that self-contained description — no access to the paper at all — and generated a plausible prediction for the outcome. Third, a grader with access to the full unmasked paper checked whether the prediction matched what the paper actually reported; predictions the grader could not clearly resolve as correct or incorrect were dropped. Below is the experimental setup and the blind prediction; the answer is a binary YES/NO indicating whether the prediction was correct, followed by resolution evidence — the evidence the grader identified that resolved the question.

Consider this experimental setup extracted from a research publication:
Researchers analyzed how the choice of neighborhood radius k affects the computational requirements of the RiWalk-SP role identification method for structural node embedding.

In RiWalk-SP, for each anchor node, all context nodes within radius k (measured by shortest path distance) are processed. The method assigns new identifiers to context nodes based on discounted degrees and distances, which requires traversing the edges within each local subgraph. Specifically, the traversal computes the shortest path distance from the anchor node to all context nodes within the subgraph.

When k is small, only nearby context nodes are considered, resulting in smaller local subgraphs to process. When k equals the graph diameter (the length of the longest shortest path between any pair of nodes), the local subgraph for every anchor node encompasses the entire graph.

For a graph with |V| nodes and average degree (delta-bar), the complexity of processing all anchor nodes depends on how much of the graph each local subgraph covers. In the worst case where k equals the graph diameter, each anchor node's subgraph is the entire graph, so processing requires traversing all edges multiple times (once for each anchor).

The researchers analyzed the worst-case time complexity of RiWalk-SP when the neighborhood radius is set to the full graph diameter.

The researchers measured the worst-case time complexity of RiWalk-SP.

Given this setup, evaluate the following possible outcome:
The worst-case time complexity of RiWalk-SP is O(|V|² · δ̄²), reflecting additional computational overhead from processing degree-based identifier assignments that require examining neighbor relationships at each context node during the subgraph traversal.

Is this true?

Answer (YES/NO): NO